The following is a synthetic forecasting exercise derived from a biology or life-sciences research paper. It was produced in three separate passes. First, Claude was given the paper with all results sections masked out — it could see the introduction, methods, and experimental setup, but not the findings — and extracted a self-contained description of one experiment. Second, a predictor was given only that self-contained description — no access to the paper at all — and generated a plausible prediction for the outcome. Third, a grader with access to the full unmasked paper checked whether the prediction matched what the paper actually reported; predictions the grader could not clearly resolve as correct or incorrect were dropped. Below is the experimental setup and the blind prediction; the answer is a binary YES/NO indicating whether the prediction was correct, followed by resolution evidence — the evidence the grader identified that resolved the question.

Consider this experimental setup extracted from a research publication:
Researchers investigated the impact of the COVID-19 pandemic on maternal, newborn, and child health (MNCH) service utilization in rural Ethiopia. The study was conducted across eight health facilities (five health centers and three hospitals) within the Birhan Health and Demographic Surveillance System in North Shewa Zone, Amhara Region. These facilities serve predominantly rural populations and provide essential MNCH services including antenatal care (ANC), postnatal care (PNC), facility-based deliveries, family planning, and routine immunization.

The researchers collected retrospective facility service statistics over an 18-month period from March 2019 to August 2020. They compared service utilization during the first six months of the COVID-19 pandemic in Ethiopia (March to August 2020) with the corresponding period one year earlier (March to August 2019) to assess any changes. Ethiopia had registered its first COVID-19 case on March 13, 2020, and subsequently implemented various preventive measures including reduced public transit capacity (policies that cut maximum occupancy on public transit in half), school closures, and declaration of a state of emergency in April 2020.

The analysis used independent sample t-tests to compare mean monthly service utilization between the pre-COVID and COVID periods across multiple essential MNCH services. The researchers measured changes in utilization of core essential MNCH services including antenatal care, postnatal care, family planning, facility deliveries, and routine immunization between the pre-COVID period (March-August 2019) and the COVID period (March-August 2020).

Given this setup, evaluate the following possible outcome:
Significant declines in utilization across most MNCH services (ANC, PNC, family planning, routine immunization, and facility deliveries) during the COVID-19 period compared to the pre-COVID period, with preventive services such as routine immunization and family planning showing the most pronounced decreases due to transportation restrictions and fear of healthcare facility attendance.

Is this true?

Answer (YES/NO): NO